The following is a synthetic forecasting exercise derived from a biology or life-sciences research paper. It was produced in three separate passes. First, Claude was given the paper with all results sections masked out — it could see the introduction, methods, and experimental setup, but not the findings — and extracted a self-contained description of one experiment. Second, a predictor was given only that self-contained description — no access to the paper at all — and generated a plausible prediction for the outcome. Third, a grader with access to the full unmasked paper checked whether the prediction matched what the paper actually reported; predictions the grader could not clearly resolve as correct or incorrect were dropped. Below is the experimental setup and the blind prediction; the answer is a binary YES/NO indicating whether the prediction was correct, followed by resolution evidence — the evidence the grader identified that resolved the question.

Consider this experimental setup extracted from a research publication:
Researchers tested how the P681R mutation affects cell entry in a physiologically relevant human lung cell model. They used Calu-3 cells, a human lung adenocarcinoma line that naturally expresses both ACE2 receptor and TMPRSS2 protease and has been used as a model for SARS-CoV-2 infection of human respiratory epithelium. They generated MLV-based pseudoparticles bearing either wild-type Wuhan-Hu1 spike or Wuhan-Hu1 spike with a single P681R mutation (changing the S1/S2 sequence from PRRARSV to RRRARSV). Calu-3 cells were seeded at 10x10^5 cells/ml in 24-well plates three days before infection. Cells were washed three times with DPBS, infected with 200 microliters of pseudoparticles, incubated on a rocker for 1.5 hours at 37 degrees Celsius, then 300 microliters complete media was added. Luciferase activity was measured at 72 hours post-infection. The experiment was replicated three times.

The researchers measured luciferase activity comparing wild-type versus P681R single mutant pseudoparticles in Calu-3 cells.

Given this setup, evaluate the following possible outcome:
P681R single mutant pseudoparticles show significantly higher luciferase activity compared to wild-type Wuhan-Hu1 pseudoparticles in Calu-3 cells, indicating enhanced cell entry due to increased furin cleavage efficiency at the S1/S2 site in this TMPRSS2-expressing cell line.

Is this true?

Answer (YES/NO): NO